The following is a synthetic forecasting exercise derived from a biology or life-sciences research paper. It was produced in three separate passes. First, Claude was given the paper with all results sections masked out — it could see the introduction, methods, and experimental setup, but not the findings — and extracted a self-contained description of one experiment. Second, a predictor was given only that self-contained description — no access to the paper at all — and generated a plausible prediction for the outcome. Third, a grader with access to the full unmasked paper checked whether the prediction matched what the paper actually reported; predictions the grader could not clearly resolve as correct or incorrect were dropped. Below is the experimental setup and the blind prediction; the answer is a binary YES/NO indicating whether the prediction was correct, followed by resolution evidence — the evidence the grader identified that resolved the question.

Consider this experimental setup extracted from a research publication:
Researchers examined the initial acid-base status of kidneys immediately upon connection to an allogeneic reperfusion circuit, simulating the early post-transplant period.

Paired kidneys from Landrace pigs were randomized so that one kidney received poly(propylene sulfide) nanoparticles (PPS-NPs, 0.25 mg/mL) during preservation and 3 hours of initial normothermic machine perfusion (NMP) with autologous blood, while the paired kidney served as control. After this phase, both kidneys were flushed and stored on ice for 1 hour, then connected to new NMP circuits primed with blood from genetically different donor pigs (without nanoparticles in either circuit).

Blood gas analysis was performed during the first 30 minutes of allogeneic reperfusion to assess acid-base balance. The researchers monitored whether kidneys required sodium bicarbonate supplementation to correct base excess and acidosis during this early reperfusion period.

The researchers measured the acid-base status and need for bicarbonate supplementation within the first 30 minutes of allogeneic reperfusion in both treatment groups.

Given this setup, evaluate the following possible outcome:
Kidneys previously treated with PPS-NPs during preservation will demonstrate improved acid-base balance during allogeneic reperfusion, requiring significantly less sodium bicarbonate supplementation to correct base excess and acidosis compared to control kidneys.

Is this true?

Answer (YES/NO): NO